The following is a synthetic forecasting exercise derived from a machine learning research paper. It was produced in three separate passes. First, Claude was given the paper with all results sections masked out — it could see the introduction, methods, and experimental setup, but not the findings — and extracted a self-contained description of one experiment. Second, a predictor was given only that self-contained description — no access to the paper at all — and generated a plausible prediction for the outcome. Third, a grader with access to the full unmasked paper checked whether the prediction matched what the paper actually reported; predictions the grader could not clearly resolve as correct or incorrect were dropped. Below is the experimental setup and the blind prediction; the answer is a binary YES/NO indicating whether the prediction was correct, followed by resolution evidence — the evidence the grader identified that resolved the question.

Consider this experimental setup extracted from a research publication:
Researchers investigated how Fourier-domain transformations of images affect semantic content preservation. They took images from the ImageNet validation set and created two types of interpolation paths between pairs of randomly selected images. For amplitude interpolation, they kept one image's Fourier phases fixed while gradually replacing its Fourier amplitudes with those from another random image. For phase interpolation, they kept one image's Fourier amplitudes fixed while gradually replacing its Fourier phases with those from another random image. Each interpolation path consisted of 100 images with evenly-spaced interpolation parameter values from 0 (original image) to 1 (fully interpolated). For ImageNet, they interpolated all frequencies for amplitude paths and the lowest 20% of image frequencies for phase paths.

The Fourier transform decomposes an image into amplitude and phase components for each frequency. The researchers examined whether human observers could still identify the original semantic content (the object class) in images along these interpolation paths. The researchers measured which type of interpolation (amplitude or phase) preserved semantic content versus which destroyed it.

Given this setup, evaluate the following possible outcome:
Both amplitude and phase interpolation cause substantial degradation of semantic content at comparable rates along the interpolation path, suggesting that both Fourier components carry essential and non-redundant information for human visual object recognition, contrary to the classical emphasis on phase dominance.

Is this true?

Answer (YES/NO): NO